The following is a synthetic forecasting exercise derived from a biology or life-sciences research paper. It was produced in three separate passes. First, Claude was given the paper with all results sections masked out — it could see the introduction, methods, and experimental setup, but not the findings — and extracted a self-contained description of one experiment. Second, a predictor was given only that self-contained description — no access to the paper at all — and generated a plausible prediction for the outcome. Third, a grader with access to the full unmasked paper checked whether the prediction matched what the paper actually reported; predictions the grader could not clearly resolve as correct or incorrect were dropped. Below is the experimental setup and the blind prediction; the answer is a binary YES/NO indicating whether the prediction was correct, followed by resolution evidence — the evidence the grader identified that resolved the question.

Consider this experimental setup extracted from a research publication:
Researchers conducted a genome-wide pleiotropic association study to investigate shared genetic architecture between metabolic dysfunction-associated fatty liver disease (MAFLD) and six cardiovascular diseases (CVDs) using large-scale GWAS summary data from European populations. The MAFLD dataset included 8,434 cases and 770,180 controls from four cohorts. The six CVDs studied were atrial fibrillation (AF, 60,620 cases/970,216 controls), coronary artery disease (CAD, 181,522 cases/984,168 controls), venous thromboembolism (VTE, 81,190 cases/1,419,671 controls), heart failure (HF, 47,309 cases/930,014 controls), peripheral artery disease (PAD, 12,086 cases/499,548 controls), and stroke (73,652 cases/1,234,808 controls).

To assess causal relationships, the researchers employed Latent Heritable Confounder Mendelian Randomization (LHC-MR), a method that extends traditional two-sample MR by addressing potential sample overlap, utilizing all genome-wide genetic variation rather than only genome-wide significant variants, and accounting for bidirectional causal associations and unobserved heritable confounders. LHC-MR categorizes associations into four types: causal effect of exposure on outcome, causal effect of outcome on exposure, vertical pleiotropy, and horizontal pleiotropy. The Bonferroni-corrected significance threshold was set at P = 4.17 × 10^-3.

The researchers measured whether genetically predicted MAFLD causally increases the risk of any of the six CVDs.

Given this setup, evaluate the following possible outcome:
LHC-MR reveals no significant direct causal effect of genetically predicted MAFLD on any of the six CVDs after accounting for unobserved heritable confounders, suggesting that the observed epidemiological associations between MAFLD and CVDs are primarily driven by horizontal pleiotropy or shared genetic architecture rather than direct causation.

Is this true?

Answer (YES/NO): NO